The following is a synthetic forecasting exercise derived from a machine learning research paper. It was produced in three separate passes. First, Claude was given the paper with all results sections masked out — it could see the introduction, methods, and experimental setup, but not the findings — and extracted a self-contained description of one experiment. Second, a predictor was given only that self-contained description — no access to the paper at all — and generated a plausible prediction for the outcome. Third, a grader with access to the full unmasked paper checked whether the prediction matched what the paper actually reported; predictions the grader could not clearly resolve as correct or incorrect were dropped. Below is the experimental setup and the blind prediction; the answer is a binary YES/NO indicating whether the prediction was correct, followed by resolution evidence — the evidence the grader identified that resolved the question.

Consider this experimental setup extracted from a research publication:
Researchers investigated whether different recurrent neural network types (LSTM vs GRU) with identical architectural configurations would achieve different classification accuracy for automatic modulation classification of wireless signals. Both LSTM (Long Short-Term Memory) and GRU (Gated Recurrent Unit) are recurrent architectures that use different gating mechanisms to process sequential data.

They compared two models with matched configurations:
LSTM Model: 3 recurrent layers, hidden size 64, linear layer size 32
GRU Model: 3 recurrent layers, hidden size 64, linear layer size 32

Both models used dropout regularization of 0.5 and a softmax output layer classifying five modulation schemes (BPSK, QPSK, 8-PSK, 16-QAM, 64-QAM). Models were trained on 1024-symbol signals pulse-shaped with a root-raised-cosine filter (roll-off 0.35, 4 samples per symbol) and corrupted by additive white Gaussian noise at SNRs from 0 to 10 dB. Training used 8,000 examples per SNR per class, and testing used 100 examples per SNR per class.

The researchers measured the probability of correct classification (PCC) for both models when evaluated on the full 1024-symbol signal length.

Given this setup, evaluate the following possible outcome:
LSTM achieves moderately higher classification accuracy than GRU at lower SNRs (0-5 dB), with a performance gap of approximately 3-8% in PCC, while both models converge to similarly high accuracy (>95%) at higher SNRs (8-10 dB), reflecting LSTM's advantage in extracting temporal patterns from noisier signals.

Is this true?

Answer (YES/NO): NO